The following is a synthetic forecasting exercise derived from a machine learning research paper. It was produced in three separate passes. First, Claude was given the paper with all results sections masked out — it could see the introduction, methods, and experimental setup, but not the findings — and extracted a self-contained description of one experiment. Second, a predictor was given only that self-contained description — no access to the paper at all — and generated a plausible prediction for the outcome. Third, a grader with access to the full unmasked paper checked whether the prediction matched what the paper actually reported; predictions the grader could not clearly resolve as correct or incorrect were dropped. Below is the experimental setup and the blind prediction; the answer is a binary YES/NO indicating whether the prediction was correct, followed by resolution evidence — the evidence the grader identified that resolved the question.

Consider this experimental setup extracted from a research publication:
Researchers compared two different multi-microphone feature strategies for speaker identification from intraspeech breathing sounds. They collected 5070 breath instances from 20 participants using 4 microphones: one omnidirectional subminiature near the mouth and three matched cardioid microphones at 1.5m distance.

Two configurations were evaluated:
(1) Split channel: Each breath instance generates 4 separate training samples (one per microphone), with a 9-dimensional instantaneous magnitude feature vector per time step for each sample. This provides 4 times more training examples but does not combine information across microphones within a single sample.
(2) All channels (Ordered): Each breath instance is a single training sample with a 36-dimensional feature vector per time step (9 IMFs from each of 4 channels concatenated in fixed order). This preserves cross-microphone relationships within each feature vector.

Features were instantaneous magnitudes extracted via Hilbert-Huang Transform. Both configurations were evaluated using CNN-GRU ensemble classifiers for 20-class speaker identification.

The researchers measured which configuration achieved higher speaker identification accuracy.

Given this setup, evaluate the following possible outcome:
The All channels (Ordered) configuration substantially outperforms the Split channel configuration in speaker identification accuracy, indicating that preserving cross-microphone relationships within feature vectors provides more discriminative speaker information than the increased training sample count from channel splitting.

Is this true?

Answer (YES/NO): YES